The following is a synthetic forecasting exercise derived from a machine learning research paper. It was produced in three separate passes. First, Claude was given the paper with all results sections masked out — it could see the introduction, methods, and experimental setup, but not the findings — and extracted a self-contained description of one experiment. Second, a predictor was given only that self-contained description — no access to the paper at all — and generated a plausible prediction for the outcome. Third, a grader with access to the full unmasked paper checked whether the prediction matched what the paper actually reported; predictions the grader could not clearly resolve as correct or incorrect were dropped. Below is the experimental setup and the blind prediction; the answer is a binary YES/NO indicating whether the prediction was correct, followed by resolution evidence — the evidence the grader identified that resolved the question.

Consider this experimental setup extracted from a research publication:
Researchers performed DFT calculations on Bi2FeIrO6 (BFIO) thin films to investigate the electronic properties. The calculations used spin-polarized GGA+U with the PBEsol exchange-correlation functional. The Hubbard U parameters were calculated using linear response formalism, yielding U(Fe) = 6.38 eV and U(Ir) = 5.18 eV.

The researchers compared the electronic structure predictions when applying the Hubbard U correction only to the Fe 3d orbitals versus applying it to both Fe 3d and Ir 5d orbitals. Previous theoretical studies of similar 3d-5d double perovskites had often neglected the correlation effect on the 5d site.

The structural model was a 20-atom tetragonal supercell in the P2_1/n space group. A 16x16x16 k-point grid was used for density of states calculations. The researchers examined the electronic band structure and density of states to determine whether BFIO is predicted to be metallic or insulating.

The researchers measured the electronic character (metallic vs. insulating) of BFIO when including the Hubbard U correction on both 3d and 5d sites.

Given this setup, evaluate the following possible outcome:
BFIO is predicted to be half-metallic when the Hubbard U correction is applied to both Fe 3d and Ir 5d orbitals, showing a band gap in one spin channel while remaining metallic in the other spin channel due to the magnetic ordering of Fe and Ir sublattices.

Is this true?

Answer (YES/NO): NO